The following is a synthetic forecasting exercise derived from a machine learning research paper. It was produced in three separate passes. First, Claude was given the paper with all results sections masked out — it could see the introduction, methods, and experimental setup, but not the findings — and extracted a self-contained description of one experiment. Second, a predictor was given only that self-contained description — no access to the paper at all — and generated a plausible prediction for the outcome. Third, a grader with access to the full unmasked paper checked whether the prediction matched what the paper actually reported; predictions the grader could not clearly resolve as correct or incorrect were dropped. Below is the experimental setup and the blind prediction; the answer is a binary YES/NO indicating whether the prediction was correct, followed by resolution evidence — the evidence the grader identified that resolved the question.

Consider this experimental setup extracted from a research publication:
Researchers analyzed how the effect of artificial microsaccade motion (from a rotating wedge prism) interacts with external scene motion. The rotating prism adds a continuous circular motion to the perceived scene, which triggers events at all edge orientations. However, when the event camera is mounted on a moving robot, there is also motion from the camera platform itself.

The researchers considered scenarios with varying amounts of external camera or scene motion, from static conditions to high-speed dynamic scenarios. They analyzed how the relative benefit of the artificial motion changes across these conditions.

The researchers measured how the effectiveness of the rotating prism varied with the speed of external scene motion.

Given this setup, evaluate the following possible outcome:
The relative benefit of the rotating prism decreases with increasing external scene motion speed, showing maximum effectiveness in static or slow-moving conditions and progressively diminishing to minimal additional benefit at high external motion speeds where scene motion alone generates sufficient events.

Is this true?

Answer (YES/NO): YES